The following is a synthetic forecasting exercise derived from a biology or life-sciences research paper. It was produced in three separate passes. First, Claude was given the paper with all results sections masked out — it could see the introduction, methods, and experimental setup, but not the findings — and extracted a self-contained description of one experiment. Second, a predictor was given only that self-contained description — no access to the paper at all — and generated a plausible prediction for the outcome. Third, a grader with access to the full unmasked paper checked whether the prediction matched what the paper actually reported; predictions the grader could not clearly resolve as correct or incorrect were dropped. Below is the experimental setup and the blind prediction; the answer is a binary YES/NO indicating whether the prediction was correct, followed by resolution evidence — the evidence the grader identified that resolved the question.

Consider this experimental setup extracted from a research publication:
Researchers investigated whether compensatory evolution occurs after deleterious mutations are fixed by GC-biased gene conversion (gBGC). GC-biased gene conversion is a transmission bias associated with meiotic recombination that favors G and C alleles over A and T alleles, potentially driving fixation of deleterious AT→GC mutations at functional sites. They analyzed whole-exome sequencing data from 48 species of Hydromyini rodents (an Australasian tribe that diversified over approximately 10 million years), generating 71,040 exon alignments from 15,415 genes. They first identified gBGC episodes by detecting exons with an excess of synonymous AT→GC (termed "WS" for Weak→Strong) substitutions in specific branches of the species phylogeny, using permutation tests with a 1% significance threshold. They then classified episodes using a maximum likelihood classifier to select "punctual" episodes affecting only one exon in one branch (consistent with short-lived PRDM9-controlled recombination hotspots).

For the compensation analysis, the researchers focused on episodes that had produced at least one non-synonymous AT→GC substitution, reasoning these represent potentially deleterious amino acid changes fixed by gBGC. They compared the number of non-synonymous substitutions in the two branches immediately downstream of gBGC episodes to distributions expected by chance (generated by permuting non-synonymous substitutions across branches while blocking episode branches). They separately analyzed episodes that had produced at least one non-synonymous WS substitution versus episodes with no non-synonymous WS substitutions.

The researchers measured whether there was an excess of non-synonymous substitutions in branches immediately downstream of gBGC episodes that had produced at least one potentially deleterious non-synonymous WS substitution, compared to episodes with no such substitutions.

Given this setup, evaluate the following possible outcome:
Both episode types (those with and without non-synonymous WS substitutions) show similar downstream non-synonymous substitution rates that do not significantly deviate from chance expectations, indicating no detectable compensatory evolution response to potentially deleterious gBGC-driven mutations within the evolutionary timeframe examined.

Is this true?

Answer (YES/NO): NO